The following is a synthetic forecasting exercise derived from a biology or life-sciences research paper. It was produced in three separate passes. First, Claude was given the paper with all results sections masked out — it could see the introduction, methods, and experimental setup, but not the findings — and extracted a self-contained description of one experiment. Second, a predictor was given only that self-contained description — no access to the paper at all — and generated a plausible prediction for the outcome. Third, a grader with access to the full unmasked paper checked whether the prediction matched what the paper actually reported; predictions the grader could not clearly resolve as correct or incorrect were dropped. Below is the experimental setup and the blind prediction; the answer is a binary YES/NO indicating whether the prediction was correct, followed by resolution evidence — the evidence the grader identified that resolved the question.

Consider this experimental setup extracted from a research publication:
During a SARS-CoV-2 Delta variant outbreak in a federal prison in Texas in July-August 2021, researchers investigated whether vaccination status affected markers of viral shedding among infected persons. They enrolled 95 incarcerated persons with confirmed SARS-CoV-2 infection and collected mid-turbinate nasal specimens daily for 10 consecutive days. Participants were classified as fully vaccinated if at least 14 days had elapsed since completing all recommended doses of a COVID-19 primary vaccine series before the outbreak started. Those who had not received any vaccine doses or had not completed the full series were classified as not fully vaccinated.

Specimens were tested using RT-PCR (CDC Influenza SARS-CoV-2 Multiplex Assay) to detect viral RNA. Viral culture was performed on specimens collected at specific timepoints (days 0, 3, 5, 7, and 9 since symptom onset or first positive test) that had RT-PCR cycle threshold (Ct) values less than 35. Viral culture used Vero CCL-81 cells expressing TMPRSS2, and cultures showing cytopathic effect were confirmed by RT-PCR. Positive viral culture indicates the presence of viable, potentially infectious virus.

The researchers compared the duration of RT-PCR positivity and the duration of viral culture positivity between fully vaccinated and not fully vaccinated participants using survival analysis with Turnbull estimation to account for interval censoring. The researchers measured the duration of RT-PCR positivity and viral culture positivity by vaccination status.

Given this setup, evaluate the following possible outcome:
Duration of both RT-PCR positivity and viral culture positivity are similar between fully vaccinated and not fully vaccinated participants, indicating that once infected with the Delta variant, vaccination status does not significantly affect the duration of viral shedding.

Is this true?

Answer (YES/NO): YES